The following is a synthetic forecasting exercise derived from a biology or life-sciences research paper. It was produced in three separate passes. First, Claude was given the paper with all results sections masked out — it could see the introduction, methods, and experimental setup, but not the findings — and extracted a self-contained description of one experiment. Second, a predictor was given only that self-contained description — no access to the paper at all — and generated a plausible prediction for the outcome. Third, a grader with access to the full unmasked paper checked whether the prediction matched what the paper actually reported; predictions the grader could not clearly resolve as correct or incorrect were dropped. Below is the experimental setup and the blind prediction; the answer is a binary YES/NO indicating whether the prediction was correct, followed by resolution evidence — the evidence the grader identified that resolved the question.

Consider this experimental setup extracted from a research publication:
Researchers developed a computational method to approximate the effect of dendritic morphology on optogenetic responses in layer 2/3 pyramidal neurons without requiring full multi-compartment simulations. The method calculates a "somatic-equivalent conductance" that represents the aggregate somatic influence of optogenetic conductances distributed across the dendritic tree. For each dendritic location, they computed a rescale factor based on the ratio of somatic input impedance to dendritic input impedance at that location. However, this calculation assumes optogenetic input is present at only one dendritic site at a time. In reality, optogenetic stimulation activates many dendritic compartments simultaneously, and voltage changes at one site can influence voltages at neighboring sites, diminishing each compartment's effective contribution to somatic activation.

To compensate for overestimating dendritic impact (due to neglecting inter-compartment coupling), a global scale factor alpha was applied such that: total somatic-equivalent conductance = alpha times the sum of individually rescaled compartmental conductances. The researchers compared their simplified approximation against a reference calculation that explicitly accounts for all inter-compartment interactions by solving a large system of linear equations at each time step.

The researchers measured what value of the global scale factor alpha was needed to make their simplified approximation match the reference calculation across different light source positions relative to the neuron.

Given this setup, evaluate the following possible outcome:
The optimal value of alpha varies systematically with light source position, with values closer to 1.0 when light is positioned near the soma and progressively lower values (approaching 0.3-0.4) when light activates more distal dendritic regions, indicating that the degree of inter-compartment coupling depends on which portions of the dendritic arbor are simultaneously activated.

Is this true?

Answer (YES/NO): NO